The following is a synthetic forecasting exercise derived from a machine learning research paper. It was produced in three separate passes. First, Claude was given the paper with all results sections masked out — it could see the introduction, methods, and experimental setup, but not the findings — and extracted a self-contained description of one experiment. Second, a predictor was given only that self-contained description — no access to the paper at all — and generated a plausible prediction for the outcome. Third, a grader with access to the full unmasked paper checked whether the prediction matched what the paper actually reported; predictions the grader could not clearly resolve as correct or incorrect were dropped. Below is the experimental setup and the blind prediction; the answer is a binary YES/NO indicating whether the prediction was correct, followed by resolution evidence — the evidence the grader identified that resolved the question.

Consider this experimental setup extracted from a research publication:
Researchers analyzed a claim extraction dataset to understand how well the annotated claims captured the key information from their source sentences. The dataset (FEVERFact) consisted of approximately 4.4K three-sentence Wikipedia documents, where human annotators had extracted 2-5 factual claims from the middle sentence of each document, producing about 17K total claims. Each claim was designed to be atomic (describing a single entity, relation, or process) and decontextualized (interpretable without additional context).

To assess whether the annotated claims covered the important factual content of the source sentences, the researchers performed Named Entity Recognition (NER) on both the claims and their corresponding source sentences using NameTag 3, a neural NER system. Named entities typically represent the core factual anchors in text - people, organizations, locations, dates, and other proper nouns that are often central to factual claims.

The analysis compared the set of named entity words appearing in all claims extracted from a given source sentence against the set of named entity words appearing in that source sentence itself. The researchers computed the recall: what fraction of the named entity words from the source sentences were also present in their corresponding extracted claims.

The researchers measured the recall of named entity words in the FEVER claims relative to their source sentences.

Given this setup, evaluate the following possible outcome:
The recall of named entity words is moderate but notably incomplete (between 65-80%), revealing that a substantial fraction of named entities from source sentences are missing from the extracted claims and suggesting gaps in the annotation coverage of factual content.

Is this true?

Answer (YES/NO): YES